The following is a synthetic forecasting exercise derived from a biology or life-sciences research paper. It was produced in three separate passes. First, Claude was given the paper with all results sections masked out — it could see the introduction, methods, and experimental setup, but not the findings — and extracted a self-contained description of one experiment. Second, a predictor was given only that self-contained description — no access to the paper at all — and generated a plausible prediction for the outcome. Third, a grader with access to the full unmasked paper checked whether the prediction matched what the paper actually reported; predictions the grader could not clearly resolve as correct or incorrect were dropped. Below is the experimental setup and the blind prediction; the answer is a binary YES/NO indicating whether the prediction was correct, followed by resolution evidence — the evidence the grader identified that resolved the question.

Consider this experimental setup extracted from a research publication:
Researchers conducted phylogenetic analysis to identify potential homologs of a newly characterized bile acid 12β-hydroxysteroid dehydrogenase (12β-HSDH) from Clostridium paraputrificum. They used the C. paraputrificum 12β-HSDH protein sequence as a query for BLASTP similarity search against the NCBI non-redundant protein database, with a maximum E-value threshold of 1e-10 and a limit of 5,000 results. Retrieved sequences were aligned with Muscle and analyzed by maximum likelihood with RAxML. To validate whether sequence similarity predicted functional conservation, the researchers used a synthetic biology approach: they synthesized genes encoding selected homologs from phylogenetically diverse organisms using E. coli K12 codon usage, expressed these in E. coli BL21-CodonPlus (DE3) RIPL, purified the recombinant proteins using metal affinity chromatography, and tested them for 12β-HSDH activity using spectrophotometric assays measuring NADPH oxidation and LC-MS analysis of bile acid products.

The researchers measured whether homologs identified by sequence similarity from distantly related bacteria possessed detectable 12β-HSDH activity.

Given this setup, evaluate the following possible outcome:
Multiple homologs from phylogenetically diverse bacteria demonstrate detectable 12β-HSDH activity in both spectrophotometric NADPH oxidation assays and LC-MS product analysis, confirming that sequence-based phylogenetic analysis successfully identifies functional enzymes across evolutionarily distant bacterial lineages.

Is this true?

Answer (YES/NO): NO